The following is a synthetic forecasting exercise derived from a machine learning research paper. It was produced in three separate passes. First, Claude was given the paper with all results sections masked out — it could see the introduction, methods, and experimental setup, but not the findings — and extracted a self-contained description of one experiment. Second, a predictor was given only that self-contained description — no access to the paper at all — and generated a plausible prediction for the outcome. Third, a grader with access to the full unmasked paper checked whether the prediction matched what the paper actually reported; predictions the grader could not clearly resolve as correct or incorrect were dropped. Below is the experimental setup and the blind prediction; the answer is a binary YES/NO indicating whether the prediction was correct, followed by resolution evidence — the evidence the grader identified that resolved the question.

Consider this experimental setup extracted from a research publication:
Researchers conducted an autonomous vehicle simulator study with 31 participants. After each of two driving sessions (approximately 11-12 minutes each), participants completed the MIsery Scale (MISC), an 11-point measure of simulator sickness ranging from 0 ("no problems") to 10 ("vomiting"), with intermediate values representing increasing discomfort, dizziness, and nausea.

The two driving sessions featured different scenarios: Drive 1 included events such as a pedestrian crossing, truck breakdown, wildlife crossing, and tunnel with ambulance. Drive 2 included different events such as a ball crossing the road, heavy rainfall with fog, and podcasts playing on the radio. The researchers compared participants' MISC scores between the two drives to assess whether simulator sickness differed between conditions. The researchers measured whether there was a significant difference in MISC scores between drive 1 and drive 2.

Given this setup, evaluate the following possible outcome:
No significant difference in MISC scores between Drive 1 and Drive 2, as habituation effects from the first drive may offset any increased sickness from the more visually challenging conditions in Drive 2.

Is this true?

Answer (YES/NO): YES